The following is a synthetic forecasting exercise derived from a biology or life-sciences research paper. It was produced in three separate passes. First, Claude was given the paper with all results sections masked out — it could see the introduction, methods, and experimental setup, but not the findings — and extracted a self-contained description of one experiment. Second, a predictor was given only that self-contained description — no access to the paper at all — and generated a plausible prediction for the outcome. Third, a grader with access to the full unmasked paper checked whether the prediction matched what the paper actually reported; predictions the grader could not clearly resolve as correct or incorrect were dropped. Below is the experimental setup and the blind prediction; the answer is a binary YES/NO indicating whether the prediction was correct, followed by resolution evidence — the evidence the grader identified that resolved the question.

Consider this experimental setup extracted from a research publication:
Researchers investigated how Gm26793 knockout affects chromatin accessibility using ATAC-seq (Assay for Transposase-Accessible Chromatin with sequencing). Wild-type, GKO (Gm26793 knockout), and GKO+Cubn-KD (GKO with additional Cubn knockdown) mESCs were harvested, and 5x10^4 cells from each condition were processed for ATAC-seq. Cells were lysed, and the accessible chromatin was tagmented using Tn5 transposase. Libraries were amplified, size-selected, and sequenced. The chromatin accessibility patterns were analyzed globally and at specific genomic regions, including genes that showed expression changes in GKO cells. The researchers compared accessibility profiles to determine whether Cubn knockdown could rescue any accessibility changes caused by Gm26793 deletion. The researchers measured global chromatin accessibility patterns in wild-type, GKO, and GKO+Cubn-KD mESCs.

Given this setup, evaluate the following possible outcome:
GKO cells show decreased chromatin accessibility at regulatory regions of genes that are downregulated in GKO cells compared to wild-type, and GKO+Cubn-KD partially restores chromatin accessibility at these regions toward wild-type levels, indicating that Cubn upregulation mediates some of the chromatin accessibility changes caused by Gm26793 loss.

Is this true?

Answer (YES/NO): NO